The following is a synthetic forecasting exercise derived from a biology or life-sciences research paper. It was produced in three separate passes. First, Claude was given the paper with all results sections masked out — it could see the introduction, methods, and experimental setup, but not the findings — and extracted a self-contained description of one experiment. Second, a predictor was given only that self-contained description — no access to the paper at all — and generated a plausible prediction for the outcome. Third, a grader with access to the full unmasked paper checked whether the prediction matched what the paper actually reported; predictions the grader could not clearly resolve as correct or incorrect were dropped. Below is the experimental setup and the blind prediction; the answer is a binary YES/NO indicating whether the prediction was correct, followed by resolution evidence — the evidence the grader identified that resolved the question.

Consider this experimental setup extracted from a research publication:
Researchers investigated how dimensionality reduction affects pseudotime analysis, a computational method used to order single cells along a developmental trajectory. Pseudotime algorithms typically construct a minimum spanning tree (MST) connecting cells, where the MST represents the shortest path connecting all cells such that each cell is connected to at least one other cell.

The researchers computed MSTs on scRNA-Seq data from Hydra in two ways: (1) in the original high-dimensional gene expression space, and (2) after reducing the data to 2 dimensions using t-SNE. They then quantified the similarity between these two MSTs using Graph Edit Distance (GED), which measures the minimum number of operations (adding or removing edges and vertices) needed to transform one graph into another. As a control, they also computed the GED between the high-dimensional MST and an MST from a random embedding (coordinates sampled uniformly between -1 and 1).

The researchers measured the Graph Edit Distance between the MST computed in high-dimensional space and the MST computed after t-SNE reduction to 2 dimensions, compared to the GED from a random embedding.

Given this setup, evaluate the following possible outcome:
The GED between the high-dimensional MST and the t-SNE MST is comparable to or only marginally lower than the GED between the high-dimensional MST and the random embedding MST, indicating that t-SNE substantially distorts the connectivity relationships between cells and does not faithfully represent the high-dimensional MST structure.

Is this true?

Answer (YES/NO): YES